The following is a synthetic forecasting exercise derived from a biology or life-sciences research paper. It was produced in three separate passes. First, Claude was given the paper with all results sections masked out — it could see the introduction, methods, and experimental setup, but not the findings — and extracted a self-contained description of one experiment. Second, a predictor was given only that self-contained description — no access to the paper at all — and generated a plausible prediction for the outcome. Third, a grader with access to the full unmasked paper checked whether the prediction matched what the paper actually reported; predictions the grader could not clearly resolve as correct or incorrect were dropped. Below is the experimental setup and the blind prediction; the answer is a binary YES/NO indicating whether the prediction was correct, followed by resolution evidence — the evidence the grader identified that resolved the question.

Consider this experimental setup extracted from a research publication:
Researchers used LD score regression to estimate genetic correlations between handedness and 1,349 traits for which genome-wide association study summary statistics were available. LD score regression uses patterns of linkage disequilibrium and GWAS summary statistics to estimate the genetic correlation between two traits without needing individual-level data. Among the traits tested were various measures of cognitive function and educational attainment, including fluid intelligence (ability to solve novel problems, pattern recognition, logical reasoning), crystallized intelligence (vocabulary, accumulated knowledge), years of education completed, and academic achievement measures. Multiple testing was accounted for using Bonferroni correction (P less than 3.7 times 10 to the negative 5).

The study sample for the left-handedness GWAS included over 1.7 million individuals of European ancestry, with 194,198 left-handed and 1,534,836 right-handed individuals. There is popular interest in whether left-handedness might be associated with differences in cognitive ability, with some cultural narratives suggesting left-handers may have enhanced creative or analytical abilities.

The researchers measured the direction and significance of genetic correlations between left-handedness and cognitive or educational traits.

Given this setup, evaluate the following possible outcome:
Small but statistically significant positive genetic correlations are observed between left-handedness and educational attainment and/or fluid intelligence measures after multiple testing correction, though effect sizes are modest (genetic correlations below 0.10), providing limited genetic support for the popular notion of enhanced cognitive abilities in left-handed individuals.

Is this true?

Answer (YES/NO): NO